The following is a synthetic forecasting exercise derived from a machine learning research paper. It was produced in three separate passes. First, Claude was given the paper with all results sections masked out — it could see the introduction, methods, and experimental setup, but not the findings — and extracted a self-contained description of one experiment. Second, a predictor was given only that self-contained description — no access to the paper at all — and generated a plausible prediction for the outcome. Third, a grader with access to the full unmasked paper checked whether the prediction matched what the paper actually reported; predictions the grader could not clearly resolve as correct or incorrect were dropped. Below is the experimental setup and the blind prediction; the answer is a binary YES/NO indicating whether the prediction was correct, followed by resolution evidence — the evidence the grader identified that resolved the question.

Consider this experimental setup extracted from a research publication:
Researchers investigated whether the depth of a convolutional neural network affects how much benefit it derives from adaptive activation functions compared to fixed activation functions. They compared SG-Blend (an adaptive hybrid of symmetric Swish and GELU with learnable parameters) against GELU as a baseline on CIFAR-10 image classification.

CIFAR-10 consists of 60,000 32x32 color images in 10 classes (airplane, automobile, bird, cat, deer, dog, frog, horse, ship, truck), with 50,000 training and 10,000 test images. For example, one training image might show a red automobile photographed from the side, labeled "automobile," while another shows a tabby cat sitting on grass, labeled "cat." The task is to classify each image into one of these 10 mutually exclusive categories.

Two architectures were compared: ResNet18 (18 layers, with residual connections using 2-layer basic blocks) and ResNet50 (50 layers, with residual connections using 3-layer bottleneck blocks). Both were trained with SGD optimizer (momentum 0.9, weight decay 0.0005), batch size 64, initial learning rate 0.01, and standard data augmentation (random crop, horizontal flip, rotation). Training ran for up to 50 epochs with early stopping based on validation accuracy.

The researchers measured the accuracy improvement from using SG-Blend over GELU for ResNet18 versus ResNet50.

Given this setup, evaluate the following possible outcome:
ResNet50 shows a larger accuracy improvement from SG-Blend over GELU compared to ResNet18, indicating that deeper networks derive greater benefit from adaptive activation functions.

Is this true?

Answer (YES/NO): YES